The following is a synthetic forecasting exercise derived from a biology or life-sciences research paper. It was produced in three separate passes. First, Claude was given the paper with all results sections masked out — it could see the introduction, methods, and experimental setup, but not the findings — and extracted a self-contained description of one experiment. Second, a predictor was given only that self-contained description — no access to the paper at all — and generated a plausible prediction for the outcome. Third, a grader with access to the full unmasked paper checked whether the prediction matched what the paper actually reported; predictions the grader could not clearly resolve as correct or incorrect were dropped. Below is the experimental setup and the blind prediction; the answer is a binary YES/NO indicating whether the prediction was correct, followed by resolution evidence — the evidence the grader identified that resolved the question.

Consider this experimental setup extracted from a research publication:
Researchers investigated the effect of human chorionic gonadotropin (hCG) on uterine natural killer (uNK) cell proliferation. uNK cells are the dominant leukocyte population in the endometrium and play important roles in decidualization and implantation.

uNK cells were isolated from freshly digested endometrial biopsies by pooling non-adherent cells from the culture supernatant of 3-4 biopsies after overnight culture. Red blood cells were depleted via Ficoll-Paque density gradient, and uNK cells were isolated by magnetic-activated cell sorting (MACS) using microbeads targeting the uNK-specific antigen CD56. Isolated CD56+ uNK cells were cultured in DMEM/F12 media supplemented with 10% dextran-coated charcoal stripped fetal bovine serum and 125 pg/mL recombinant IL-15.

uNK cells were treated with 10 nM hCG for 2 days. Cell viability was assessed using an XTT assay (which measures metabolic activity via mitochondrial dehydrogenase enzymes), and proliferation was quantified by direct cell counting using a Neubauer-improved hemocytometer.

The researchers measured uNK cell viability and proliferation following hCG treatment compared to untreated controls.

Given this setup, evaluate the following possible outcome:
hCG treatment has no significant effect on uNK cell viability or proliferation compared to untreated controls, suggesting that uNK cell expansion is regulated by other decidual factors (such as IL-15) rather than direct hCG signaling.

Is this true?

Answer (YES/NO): NO